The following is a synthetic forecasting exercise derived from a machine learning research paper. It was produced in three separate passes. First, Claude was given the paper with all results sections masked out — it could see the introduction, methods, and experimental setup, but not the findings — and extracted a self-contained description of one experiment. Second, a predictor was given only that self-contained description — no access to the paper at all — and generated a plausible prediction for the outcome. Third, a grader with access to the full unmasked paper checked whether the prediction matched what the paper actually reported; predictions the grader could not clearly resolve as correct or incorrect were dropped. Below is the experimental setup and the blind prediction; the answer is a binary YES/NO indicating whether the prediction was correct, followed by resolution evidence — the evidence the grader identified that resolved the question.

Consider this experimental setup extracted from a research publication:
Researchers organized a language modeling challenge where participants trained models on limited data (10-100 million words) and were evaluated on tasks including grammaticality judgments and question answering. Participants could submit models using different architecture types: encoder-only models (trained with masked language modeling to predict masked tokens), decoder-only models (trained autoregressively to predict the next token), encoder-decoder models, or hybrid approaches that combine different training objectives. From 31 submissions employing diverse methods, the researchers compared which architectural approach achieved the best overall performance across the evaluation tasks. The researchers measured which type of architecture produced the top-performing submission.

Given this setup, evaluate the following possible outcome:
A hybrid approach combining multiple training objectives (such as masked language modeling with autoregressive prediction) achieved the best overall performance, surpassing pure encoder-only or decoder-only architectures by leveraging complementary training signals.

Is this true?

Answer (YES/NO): YES